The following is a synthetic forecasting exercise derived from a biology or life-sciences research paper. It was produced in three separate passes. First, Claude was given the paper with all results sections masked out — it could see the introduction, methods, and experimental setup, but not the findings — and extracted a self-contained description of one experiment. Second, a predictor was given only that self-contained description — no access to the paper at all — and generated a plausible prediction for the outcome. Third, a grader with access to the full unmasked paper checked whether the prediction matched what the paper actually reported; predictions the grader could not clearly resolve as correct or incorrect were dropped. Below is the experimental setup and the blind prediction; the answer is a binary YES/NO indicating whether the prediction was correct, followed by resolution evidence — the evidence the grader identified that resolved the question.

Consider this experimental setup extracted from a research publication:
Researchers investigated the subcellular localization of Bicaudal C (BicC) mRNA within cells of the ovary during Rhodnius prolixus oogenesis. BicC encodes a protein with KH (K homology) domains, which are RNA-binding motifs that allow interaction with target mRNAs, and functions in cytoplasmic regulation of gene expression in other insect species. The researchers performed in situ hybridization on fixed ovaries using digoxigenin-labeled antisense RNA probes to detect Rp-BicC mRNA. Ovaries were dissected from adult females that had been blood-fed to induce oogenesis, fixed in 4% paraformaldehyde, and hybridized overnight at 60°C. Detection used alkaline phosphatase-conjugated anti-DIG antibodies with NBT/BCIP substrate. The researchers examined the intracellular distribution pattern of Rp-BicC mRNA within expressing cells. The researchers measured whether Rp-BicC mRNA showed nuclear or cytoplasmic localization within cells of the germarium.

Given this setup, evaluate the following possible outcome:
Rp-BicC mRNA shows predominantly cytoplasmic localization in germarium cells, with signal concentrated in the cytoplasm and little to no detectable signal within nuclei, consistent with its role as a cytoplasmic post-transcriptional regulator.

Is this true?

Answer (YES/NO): YES